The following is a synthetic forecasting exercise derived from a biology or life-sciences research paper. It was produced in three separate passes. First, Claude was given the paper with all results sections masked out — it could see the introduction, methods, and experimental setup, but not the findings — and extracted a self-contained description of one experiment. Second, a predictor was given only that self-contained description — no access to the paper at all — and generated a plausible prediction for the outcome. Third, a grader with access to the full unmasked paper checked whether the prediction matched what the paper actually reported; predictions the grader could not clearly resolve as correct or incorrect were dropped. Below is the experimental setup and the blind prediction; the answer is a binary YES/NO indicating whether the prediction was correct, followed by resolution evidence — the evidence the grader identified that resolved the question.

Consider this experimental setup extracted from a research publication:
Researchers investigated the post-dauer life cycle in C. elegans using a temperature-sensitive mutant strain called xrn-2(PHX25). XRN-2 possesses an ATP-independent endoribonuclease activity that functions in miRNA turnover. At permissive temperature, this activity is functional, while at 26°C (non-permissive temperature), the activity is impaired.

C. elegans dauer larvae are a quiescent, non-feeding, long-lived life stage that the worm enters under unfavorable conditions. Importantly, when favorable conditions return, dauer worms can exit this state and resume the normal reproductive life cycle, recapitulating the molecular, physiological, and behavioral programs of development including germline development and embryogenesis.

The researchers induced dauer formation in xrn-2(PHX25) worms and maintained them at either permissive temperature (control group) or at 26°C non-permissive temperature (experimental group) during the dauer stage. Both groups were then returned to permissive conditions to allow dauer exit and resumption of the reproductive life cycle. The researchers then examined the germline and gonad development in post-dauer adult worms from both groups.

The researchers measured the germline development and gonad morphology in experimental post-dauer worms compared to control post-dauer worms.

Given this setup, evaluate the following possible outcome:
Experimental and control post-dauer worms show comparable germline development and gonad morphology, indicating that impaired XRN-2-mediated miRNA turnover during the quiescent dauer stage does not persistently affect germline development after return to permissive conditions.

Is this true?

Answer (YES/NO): NO